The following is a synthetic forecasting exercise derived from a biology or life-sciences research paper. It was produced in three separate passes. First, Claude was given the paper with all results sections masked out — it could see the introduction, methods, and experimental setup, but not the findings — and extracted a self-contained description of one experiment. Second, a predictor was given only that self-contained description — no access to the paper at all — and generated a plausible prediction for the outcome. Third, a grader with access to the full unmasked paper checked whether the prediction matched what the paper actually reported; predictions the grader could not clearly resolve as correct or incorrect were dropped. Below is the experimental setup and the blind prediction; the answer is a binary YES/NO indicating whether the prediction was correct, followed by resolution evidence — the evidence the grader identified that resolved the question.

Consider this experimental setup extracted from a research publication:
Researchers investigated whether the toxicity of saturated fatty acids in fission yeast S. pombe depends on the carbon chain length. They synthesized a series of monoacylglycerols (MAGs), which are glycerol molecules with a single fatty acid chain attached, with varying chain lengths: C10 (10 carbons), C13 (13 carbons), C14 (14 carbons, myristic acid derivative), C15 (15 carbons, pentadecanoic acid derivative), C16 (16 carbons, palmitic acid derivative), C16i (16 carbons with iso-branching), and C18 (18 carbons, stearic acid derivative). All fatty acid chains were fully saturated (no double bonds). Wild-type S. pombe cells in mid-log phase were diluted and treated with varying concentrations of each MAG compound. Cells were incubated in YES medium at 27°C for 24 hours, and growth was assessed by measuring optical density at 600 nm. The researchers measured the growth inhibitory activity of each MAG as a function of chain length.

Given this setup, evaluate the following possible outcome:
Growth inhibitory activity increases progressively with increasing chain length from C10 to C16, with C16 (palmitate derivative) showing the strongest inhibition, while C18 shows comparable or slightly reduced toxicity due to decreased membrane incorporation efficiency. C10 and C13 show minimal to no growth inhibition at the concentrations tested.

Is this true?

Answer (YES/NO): NO